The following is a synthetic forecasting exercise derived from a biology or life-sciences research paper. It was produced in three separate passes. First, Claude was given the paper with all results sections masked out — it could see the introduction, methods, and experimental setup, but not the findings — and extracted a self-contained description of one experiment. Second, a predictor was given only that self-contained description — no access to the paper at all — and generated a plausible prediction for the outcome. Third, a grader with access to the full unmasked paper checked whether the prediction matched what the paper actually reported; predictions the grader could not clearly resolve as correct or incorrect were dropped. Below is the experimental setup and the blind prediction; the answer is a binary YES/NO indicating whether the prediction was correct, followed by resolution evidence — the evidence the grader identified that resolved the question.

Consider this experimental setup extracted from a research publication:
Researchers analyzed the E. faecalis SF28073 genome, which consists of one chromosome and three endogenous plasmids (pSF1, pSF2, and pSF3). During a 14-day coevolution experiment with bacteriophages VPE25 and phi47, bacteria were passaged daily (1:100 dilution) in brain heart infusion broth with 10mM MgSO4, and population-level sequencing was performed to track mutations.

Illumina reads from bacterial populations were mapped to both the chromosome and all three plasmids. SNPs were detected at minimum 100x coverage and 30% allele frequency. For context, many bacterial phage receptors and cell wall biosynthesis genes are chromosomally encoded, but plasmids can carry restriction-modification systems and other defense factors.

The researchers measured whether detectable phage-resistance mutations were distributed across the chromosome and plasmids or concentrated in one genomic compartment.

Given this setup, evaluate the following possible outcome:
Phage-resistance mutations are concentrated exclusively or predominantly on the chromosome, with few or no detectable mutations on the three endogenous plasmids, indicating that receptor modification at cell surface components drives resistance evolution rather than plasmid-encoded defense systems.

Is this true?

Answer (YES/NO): YES